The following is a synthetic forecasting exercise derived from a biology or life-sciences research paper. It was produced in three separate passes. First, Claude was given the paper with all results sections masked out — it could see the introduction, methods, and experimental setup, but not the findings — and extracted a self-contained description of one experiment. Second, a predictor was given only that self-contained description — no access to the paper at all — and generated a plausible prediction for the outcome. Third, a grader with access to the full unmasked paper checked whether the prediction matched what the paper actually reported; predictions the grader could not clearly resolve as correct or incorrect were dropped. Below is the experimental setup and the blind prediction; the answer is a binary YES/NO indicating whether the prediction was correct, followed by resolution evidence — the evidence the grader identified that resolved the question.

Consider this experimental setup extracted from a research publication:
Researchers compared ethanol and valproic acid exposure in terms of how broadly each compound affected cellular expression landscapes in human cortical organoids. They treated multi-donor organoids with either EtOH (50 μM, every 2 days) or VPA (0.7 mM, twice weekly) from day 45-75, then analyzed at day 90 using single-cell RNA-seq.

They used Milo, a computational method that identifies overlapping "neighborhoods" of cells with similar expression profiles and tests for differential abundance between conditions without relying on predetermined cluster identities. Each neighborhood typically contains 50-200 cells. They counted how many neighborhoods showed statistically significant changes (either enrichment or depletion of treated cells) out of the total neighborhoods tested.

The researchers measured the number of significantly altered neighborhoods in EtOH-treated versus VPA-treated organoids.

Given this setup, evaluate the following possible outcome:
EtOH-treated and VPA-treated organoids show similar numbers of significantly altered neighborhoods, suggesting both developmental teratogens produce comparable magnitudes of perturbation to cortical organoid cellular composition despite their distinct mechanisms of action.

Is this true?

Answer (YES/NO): NO